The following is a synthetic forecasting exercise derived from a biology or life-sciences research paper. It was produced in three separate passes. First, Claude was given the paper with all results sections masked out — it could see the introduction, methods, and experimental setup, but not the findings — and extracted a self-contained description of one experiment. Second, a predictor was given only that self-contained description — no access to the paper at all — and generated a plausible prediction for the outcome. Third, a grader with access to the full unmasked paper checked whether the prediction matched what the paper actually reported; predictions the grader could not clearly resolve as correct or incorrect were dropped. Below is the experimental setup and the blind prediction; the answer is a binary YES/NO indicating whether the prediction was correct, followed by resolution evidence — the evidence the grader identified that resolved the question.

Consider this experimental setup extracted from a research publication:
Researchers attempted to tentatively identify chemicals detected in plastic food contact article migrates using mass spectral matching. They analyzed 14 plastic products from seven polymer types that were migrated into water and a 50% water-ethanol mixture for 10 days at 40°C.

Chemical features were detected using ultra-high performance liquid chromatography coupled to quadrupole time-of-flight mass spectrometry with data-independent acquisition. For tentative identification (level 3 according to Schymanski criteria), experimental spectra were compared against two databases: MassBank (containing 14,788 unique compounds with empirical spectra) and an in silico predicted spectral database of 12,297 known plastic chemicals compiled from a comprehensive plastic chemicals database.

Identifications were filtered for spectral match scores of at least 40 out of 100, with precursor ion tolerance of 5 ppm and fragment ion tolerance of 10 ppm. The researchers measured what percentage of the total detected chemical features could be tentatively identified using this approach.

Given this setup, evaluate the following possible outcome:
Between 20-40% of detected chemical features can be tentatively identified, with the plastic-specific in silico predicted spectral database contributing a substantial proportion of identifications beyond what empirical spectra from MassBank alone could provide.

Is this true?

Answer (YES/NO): NO